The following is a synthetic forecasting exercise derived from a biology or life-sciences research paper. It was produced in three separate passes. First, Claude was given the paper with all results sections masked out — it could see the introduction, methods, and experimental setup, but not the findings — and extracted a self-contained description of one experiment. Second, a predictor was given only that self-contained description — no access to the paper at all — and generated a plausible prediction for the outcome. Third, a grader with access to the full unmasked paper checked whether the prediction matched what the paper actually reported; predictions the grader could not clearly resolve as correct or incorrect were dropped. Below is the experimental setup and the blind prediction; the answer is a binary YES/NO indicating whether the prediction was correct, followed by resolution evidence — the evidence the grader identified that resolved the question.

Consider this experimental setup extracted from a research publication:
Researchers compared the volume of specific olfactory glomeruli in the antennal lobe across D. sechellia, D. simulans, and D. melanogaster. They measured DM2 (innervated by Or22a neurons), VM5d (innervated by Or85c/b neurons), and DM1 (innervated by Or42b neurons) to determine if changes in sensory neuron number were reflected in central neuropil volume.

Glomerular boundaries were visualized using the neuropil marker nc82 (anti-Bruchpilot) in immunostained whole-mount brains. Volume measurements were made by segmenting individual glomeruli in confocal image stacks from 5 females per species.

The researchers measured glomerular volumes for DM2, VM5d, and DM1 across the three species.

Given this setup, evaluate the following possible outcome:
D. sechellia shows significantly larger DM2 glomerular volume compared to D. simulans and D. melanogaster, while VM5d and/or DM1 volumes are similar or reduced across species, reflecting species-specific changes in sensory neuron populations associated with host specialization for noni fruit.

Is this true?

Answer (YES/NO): NO